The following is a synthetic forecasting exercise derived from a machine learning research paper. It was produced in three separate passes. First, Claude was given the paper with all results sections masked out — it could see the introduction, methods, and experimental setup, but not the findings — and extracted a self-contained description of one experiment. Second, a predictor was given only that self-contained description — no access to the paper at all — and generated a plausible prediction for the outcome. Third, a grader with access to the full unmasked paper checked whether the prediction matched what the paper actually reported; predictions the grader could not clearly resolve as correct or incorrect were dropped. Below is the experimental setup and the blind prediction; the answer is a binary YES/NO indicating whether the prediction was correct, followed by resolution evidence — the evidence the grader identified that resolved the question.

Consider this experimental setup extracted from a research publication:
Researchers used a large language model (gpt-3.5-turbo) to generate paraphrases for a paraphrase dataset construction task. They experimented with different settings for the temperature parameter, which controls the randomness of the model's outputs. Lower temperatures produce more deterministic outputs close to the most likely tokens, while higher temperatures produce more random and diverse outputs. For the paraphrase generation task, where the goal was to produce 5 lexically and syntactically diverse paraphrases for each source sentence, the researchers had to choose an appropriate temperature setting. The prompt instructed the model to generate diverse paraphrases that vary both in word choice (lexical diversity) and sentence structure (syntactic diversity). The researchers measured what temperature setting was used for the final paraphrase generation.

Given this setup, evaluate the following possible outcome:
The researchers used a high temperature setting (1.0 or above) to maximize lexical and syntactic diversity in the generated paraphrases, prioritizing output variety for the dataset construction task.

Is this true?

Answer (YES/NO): NO